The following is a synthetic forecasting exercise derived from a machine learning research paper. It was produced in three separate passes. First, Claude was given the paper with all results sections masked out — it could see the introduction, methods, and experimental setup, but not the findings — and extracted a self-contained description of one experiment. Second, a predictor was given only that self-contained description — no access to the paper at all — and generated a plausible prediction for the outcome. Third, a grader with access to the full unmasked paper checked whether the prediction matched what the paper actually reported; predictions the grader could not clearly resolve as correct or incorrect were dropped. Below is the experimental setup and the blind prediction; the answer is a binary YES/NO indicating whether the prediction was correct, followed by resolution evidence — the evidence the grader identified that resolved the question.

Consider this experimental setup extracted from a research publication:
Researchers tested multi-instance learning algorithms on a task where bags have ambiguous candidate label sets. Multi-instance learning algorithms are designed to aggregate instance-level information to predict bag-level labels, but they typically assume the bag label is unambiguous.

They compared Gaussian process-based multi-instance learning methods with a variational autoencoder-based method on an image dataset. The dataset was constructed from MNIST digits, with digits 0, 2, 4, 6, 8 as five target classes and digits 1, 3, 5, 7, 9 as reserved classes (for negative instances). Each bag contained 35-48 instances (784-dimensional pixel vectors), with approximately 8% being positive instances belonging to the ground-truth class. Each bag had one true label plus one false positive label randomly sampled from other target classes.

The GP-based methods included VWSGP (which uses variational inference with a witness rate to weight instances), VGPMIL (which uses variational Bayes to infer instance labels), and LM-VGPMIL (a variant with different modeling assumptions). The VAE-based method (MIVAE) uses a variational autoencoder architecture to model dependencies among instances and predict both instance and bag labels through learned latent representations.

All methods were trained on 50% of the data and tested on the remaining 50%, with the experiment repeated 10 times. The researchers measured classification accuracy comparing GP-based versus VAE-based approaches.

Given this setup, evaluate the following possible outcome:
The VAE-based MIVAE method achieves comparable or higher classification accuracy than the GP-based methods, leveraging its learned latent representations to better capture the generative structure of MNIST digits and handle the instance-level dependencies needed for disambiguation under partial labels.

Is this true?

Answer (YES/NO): YES